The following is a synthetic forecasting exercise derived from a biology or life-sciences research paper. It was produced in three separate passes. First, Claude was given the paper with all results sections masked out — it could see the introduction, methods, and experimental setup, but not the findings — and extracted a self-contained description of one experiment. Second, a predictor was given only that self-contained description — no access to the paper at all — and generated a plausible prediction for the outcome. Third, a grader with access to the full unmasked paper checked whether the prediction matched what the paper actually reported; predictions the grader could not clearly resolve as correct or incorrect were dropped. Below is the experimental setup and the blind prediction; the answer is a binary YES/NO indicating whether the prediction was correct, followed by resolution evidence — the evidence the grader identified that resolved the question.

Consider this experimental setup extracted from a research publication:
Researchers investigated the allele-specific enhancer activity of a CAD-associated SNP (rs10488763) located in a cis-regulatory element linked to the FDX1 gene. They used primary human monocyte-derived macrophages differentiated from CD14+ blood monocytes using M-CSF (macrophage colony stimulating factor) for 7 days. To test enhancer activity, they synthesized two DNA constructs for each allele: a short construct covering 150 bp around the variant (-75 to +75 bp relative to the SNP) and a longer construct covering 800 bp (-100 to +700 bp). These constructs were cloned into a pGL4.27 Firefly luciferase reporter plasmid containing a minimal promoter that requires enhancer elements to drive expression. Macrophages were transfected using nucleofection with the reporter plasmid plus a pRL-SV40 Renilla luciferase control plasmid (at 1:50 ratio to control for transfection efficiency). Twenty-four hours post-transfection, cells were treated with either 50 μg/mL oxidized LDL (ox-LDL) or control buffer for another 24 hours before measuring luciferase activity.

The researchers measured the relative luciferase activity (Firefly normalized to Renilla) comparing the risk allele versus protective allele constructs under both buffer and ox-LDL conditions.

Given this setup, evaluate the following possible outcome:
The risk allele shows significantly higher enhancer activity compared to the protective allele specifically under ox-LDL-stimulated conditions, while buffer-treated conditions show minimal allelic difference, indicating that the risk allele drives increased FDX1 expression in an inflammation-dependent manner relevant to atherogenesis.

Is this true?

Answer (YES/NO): NO